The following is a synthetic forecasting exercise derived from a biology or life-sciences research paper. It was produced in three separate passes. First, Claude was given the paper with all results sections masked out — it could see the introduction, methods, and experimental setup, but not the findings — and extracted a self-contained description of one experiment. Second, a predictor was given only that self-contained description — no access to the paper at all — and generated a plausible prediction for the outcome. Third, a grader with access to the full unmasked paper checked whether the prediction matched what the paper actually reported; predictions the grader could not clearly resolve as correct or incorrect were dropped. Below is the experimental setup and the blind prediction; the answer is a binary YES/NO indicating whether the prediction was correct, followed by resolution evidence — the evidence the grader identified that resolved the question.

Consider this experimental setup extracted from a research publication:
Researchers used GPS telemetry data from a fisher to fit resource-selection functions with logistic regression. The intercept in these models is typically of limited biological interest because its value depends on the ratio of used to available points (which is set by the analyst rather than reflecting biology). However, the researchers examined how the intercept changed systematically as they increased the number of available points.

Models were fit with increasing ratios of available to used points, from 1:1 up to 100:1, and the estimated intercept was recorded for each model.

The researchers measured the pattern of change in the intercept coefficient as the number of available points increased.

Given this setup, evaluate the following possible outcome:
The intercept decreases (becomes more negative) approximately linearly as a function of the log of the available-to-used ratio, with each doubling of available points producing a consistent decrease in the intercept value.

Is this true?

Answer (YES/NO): YES